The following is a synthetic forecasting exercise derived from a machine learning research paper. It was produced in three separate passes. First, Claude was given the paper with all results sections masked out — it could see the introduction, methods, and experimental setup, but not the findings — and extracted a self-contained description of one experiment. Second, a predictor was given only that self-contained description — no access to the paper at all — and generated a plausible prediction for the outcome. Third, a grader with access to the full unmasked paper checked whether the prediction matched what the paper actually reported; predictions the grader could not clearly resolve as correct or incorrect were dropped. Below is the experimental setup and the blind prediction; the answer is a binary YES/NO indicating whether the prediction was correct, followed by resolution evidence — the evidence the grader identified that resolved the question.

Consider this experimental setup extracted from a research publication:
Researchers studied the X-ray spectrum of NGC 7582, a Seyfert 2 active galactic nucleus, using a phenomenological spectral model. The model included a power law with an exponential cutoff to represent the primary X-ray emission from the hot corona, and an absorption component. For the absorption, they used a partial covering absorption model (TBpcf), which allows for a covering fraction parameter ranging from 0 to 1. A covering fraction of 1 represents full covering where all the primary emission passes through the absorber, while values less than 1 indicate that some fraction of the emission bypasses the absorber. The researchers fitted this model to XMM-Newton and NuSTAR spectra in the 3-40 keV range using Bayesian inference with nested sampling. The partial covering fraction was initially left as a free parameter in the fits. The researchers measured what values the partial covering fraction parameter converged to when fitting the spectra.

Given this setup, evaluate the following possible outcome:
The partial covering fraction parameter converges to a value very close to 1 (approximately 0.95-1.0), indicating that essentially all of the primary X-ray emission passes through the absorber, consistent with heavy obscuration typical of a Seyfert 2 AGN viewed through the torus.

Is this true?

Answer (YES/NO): YES